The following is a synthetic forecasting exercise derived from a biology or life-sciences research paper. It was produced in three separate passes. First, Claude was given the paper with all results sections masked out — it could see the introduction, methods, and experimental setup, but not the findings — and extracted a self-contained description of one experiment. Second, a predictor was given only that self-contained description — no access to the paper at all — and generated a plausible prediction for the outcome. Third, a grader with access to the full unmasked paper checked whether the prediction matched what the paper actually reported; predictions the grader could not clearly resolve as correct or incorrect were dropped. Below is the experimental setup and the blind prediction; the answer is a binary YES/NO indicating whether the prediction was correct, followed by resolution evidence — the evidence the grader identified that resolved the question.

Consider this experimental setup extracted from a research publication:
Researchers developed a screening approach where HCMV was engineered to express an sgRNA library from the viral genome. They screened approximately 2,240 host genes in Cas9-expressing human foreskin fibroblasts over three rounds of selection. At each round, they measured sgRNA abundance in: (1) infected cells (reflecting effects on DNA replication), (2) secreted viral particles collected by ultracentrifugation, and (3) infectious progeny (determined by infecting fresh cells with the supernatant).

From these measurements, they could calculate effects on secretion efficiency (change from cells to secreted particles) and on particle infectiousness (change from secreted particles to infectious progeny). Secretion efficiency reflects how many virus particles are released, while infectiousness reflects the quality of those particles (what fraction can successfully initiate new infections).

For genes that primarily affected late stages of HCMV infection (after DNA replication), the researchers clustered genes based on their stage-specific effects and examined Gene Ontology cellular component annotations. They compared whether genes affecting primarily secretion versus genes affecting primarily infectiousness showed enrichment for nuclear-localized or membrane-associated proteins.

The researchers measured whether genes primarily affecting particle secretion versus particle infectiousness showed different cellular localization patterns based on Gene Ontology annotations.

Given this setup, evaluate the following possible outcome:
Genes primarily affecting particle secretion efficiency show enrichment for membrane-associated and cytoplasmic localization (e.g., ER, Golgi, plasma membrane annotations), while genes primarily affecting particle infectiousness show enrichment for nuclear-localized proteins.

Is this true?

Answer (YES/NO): NO